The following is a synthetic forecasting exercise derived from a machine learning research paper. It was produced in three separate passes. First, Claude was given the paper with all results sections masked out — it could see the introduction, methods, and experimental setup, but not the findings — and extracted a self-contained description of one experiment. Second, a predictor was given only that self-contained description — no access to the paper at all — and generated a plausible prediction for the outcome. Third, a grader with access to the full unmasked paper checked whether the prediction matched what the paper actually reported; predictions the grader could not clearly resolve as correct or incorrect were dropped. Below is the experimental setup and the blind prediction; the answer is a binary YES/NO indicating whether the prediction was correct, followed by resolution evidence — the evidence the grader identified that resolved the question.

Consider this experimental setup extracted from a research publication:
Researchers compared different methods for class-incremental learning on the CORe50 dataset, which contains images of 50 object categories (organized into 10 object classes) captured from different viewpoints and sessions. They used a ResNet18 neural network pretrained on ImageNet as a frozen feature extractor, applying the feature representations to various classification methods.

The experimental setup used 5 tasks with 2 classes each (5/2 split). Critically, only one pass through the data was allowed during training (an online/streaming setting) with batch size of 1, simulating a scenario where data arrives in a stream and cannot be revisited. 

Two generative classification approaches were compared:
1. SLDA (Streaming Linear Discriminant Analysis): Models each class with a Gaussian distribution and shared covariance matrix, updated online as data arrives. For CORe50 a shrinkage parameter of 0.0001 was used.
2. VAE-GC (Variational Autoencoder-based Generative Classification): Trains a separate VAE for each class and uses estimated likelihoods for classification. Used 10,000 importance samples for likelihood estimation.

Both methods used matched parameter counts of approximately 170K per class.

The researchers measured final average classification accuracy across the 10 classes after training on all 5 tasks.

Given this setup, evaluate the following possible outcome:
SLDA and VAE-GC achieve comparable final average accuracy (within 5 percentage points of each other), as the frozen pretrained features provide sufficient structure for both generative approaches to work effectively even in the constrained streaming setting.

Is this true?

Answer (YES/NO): YES